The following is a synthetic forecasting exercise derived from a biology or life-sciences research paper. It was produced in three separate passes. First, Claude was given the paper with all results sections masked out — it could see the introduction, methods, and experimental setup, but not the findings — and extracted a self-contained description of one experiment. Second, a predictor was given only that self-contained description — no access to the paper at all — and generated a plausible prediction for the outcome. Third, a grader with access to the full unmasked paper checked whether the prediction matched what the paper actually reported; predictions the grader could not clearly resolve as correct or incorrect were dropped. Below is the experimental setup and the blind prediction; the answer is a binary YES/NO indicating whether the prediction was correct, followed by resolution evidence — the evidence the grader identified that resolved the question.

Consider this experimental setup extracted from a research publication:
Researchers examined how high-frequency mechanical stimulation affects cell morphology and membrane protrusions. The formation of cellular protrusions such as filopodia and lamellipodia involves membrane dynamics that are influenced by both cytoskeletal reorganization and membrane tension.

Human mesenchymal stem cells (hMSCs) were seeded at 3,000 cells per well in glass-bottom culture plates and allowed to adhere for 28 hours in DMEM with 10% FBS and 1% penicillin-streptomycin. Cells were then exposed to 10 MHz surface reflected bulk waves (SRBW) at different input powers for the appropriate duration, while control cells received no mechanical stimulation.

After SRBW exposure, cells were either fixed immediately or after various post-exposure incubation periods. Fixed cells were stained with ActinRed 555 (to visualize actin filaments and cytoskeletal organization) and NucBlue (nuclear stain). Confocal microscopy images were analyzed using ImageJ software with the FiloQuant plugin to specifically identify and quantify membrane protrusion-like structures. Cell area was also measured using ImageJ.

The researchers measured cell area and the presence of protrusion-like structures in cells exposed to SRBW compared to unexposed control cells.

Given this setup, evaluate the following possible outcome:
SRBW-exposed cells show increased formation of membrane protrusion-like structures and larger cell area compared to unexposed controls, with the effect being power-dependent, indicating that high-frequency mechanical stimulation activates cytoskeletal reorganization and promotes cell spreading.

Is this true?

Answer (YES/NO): NO